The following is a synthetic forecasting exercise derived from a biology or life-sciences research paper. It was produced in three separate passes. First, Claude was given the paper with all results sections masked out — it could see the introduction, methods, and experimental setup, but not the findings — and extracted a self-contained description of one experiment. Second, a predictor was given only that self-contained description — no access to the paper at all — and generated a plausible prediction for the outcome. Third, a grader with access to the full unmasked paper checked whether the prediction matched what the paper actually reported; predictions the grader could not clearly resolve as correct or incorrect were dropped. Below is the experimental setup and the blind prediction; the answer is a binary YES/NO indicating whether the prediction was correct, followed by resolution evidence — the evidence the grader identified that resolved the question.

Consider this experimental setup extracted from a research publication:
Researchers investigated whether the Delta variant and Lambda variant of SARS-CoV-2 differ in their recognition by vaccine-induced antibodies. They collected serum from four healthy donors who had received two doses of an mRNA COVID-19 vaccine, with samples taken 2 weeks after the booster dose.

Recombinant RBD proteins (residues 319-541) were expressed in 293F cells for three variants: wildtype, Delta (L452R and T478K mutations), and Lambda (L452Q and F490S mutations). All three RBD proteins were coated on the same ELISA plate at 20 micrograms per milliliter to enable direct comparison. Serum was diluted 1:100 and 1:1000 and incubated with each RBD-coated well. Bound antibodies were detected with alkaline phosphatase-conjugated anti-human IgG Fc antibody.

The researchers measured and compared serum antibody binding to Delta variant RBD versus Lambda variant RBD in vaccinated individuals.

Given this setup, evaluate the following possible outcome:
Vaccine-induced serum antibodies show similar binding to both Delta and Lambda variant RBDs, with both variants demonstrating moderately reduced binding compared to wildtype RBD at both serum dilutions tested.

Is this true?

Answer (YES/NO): NO